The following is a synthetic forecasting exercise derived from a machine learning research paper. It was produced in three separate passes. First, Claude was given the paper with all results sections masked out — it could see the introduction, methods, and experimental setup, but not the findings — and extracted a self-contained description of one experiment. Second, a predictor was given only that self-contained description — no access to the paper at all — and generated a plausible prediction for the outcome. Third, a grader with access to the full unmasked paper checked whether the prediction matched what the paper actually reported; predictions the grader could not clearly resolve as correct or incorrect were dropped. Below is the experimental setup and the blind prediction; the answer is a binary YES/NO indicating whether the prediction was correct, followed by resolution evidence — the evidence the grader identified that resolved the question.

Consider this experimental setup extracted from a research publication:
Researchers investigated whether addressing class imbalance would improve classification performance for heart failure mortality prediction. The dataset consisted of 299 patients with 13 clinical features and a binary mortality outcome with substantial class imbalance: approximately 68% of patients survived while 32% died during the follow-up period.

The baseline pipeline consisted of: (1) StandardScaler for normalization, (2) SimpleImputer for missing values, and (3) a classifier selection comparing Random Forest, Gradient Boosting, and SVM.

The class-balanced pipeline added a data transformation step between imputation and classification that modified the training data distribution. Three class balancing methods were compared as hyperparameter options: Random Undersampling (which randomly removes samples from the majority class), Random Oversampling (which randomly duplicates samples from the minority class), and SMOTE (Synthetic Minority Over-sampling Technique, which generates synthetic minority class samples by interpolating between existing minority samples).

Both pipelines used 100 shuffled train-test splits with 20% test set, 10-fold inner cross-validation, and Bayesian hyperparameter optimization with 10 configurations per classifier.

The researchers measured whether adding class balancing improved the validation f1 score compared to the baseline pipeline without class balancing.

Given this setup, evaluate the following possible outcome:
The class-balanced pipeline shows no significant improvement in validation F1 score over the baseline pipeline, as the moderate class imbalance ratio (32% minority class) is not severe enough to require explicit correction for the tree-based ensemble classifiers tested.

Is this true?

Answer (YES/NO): NO